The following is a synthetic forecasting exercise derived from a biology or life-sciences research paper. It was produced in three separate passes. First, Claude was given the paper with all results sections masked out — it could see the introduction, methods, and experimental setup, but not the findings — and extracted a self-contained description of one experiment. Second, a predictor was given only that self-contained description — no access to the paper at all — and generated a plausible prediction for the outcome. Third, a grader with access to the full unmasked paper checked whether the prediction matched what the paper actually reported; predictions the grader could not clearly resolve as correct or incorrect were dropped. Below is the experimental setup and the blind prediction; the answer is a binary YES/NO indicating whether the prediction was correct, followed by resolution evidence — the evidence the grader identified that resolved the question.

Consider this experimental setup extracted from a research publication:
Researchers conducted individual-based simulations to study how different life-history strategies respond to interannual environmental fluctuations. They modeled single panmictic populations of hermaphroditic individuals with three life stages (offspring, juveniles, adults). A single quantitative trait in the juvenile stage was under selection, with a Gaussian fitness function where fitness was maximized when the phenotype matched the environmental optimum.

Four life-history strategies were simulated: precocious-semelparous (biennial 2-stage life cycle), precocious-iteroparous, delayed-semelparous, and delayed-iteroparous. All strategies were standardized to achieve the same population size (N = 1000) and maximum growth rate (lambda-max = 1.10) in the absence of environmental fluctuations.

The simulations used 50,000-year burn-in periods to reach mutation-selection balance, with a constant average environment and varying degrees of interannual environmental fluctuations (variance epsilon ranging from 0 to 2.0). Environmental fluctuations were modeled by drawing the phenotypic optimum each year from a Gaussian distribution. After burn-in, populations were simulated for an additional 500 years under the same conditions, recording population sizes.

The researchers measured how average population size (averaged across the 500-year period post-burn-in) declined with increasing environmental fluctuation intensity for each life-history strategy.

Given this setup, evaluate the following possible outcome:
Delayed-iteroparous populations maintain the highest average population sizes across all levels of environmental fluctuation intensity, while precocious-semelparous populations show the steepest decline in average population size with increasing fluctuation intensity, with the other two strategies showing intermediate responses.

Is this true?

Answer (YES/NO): YES